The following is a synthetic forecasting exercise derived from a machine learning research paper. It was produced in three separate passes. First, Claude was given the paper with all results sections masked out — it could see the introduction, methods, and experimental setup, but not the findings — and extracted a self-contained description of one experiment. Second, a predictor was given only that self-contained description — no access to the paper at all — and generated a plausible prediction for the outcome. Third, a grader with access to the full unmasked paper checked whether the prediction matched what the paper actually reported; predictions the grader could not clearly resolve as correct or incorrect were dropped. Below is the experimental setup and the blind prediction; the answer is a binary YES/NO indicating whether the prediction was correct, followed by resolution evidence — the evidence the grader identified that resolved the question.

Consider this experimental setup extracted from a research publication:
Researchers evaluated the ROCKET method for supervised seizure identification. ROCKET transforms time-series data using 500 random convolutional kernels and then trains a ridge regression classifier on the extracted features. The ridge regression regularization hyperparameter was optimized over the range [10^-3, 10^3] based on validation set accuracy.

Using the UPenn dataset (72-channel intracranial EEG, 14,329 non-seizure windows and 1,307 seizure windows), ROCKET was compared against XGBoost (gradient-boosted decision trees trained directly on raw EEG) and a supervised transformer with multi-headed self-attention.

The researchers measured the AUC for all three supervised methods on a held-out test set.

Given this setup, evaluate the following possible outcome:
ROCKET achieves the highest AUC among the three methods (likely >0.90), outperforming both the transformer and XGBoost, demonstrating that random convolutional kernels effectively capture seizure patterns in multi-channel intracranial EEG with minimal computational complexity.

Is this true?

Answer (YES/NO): NO